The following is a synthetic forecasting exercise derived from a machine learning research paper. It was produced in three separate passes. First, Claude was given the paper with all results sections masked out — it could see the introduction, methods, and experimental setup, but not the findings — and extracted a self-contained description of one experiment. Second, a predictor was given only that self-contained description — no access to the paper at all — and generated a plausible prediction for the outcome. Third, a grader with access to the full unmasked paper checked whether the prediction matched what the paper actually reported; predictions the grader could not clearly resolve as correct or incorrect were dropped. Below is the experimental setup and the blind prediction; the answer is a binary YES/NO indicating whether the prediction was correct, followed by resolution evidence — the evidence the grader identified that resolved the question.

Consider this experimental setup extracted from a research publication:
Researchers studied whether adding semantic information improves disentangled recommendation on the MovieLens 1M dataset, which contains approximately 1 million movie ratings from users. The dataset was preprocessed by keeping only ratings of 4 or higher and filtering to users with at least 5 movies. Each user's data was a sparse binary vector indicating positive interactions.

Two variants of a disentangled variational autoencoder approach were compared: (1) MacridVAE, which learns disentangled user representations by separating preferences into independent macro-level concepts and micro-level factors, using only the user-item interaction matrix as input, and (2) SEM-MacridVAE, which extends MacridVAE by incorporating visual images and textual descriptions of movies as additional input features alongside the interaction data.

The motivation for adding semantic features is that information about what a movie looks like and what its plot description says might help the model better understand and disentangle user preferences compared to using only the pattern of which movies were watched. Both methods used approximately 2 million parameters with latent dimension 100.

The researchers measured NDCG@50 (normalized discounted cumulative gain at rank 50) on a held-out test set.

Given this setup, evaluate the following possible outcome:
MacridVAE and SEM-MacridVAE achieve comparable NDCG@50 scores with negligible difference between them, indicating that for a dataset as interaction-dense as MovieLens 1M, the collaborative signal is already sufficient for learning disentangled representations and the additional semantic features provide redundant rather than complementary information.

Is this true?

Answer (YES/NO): NO